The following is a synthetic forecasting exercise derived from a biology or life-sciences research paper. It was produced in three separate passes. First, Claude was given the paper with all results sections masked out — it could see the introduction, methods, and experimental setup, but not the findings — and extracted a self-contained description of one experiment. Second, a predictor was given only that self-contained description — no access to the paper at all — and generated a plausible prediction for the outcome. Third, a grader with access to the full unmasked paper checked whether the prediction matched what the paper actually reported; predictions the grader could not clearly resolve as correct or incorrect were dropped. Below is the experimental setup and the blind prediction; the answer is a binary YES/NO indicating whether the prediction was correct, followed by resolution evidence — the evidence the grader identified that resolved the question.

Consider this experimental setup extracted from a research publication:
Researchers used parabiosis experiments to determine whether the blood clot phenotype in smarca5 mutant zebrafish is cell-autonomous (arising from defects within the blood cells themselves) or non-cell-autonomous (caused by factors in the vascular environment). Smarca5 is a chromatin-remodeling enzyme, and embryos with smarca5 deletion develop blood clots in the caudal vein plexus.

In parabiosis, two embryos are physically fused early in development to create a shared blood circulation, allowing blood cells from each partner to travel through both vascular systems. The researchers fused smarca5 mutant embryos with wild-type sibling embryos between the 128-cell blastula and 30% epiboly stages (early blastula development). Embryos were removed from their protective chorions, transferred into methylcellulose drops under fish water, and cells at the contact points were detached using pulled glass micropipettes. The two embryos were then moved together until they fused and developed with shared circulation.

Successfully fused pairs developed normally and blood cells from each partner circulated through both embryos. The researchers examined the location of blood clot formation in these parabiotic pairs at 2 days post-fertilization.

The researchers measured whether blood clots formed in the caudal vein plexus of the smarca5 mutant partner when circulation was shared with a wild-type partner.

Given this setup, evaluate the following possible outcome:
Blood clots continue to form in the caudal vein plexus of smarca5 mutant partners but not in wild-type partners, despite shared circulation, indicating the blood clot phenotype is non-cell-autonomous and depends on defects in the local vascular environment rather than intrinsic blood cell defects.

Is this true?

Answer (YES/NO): NO